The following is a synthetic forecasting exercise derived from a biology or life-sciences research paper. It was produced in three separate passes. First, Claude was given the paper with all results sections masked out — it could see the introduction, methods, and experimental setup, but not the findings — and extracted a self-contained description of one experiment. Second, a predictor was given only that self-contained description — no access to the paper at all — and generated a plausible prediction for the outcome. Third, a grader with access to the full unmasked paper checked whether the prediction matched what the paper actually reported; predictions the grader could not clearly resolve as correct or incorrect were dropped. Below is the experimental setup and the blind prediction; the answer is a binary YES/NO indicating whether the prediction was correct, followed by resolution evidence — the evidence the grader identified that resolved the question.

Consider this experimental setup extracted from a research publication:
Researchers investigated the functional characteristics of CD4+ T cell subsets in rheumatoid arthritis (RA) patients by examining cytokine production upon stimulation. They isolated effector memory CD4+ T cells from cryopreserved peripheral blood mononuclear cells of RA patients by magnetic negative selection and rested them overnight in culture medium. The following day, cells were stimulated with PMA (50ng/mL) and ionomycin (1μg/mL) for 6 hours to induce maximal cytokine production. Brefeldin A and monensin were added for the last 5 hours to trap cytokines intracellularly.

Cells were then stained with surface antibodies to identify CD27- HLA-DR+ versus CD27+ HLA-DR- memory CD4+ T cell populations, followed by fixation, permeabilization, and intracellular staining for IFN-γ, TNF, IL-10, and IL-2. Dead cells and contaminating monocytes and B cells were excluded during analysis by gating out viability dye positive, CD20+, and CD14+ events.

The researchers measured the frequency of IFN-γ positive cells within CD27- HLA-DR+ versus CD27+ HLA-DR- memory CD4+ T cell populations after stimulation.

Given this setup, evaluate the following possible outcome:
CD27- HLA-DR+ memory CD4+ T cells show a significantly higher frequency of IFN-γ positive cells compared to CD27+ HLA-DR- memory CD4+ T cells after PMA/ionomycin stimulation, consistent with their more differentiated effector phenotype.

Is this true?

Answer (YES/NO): YES